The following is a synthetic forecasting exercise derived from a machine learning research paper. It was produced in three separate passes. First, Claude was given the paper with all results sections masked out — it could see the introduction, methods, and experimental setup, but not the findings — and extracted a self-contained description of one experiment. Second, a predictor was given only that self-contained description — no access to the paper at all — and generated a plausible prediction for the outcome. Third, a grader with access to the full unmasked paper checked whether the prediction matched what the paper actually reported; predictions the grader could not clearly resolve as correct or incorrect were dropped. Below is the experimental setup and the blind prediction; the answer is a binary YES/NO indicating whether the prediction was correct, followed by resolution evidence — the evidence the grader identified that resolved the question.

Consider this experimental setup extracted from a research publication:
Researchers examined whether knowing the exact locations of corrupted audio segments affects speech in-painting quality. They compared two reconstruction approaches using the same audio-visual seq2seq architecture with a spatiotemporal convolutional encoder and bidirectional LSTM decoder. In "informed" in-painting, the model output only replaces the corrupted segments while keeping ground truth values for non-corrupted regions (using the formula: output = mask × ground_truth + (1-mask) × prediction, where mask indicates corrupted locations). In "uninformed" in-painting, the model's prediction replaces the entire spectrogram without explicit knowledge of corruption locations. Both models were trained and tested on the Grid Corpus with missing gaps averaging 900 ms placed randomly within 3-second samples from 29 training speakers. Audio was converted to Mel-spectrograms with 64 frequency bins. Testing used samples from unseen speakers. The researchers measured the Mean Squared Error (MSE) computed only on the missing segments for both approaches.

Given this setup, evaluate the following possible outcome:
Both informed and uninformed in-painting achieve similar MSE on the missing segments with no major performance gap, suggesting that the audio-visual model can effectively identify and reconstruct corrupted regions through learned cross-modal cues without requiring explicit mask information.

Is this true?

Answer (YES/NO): NO